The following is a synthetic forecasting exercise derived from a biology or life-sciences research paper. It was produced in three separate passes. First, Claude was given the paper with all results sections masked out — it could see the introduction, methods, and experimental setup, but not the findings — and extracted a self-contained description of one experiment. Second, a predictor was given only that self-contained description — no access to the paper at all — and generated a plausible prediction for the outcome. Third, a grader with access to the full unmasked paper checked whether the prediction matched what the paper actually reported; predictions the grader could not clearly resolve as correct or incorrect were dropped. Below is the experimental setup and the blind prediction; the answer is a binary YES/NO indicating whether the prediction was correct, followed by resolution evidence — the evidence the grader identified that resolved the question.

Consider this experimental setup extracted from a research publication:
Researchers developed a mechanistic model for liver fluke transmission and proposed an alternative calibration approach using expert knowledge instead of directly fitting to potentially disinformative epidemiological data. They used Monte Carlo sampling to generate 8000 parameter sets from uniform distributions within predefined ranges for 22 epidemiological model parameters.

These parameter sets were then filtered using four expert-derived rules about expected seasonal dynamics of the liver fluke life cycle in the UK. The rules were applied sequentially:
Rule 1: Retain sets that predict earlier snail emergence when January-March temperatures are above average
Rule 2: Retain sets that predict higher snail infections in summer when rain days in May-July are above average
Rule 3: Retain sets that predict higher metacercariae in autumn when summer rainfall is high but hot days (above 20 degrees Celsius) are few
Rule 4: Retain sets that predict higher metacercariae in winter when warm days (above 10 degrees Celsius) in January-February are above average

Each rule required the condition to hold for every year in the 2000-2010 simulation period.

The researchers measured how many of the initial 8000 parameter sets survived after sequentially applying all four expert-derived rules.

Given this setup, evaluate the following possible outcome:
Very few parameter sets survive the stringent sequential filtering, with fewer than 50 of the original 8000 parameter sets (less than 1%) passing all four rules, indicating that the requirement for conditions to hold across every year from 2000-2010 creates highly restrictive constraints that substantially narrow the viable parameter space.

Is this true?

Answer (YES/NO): YES